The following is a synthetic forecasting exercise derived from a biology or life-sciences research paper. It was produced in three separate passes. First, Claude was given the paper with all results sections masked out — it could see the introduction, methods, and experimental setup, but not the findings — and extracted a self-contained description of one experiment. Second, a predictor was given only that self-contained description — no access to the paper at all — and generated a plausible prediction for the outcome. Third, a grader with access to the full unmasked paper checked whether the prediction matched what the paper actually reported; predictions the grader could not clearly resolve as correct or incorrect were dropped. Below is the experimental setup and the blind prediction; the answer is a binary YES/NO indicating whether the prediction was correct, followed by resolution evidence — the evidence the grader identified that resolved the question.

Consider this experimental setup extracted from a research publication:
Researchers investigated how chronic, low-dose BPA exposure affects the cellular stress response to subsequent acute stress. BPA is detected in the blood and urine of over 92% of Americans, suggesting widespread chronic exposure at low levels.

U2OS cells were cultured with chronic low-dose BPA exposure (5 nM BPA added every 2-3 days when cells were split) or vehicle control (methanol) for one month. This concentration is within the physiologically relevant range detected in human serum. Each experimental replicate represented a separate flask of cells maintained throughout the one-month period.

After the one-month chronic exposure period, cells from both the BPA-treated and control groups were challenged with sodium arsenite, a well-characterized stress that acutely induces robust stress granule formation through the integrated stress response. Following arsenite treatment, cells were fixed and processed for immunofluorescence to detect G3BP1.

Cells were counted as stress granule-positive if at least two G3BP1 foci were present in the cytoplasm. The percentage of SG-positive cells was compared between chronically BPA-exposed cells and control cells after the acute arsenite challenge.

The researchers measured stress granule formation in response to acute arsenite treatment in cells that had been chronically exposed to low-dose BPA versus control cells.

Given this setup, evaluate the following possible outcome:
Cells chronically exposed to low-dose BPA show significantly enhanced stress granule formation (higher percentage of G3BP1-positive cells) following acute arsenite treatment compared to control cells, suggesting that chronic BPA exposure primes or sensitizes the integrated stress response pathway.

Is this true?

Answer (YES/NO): NO